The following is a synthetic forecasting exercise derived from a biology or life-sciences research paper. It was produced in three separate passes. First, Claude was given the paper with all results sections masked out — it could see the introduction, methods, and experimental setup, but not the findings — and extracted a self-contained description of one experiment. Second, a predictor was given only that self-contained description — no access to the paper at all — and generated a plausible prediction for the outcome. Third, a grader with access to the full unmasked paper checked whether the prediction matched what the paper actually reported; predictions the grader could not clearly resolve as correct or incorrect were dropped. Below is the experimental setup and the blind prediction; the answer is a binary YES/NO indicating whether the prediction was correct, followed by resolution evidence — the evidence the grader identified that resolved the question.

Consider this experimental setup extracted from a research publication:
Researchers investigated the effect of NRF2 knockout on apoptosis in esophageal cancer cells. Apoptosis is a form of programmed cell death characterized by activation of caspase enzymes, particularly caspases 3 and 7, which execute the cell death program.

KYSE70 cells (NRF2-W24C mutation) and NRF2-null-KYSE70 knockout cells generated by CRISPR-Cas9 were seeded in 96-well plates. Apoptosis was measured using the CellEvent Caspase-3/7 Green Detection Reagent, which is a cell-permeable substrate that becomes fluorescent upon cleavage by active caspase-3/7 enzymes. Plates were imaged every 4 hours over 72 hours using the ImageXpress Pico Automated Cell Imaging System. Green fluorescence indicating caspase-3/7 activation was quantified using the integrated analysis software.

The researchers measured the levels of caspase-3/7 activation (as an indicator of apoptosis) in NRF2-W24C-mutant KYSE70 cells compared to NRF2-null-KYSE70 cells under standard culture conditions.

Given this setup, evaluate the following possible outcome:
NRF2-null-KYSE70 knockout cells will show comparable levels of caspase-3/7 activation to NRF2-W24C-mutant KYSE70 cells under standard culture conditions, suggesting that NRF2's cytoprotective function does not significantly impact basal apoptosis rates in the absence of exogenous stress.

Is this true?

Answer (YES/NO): YES